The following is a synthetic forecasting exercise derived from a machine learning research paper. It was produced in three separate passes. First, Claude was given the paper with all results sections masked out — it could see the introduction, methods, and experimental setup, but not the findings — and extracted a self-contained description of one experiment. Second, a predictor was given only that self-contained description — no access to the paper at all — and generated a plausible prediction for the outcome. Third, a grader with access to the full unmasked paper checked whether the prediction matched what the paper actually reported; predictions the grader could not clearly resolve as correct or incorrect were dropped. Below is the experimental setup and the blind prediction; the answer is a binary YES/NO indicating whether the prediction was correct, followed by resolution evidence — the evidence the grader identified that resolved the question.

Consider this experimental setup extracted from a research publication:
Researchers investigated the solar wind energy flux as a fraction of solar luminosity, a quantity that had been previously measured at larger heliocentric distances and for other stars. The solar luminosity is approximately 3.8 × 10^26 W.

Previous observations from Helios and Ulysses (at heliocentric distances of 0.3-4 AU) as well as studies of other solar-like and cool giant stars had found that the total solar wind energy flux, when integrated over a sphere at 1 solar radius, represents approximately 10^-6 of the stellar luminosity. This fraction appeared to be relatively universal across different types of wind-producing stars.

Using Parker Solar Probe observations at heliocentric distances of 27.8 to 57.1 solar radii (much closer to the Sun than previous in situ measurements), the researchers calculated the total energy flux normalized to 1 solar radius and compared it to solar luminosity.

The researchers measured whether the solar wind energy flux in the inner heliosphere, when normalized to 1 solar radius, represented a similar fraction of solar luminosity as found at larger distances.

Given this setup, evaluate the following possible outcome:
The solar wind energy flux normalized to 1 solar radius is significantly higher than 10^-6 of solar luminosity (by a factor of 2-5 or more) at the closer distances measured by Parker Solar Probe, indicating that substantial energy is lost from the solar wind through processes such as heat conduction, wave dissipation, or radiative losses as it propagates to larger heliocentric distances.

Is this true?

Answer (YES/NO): NO